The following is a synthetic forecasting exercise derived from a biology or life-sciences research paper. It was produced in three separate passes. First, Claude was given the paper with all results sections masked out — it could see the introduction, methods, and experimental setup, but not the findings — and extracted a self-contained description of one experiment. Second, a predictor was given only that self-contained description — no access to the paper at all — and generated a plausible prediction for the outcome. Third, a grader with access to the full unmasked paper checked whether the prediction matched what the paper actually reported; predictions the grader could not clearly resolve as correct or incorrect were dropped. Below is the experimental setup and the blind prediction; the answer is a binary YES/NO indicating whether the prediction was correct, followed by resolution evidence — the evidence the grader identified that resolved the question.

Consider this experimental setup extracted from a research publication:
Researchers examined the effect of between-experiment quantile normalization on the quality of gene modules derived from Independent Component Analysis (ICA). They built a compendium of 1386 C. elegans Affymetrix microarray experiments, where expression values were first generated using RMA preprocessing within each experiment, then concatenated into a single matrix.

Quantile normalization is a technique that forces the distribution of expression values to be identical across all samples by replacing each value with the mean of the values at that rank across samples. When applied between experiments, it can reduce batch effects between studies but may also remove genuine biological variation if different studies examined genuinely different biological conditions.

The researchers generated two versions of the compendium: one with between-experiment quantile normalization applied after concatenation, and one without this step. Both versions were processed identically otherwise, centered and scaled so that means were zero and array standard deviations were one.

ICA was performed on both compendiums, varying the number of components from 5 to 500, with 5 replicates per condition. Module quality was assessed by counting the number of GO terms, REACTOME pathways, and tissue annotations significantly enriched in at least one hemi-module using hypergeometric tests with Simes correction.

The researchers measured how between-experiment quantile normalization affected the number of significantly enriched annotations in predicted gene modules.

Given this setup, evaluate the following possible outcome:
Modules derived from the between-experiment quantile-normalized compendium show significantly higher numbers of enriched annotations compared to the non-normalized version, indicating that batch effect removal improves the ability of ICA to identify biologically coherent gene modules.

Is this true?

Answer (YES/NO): NO